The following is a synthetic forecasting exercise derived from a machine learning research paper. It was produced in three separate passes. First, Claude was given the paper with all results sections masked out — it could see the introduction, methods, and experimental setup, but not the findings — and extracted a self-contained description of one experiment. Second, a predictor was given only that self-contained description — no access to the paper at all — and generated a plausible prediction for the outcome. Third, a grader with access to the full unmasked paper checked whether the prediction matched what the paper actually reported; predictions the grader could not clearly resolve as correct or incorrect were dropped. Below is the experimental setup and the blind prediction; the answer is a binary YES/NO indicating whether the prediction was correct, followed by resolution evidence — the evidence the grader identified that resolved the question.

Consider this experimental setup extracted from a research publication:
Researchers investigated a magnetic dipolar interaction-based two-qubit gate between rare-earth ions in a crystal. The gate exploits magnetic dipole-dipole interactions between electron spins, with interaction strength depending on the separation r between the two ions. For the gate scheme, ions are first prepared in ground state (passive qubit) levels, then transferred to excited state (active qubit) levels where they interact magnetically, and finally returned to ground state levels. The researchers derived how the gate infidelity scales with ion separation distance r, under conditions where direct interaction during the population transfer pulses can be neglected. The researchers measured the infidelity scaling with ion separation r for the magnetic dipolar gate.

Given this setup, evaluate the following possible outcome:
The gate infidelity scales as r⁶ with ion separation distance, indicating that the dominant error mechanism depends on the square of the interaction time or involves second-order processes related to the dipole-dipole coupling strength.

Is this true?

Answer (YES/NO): NO